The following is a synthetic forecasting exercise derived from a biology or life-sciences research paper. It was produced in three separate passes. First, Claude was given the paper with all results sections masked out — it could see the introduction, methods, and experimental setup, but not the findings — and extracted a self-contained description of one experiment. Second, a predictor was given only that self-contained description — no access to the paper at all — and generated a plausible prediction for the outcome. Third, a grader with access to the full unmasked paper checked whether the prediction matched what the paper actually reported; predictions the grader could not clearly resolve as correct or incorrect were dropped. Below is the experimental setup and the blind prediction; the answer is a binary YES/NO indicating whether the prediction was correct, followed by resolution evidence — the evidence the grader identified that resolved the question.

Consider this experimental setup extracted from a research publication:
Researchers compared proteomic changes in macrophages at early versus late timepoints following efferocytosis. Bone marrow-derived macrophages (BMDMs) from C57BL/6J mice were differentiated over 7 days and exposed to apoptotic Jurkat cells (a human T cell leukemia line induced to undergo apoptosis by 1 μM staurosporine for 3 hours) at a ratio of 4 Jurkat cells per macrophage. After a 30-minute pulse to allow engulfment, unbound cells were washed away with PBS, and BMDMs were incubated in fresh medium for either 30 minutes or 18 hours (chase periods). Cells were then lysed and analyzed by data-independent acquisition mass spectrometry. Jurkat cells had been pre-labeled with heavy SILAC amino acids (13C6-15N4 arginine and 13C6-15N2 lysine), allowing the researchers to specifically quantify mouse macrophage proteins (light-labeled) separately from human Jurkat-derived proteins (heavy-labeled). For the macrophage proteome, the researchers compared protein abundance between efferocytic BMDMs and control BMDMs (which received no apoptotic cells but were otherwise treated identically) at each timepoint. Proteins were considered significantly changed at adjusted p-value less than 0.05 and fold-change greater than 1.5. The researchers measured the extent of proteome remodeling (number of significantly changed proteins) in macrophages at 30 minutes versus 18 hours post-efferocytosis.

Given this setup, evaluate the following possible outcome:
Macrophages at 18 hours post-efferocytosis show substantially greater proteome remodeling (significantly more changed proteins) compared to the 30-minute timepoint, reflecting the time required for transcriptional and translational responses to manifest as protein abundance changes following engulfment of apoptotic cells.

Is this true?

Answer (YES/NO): YES